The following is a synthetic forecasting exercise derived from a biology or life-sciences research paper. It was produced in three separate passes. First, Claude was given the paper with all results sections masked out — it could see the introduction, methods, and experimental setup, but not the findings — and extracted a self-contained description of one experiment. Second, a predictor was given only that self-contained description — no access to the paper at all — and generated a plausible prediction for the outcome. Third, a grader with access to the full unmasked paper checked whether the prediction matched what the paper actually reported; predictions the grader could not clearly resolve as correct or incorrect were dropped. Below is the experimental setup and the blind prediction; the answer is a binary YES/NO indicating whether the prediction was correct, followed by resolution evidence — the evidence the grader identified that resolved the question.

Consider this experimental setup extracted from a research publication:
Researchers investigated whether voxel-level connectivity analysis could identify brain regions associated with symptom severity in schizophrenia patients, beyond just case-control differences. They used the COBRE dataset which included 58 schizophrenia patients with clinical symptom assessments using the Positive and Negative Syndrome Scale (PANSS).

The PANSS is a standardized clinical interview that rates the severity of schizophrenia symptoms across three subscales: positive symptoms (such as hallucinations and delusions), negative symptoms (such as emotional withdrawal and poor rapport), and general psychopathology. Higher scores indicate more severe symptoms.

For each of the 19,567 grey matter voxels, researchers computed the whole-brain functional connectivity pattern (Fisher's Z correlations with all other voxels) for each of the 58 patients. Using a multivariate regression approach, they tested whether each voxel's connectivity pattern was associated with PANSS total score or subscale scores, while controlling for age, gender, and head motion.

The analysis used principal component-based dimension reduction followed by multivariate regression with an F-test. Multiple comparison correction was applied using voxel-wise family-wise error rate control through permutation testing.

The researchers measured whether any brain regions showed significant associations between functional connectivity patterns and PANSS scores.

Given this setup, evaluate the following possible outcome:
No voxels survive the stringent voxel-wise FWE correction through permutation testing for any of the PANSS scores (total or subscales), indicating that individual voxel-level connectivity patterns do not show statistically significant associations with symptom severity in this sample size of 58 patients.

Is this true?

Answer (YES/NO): NO